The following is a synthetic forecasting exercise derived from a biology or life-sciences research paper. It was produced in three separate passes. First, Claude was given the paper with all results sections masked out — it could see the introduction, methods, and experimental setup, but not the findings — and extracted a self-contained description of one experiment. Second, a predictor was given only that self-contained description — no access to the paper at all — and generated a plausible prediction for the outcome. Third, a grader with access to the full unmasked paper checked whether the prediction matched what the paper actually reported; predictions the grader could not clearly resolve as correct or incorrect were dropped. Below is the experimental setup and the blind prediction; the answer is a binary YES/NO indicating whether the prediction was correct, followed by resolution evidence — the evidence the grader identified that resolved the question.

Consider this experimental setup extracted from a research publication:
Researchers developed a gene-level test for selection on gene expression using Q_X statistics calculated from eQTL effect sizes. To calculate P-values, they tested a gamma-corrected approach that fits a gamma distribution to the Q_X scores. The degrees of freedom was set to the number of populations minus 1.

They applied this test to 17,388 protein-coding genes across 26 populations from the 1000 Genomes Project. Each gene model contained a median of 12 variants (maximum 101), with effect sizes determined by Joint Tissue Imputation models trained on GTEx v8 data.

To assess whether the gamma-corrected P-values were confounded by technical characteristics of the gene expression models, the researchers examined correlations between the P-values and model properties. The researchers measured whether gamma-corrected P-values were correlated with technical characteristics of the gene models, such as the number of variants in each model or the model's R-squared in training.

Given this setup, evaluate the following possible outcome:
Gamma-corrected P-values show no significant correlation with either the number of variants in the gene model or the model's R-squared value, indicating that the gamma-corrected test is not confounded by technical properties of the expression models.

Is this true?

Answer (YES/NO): NO